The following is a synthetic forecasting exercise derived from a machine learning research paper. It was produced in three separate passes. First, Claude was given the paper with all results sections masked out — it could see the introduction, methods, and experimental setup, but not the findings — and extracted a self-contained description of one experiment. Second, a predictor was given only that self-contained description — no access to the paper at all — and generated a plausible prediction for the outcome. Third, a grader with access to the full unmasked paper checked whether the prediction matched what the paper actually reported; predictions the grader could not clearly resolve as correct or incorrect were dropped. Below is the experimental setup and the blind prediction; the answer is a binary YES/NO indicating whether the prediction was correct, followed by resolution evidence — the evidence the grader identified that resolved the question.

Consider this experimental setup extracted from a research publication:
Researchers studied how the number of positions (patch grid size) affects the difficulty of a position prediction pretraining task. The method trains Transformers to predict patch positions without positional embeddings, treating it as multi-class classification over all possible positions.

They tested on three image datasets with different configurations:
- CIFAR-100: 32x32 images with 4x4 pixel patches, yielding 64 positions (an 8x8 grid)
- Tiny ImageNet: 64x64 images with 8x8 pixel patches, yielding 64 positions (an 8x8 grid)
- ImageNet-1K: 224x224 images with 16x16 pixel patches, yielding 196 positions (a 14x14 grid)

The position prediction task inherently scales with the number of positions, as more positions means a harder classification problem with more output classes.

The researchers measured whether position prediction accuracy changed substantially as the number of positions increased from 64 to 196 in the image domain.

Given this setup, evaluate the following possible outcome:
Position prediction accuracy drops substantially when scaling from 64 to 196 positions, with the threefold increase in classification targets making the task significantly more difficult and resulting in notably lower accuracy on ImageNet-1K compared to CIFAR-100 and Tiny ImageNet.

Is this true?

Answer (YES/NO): NO